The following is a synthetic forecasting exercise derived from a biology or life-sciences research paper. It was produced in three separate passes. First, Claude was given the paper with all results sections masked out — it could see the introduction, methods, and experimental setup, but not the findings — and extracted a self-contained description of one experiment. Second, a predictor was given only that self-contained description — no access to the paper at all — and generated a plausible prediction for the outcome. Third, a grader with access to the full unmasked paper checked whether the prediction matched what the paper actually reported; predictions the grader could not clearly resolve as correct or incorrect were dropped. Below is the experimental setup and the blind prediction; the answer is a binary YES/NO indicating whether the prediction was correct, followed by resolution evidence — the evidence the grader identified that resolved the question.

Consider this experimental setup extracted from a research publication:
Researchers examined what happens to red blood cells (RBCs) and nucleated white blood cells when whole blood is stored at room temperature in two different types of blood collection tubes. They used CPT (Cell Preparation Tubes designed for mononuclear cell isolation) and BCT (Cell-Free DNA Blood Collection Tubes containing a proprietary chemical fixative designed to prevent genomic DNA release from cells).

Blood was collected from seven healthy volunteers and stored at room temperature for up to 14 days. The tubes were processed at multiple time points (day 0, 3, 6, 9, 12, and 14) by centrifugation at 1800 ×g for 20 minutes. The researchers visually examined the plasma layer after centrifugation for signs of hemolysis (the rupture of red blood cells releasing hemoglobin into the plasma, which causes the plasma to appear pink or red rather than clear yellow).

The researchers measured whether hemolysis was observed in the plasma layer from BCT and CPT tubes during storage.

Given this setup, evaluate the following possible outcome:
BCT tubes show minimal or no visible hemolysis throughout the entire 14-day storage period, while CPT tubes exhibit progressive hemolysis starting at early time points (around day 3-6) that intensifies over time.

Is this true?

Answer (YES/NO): NO